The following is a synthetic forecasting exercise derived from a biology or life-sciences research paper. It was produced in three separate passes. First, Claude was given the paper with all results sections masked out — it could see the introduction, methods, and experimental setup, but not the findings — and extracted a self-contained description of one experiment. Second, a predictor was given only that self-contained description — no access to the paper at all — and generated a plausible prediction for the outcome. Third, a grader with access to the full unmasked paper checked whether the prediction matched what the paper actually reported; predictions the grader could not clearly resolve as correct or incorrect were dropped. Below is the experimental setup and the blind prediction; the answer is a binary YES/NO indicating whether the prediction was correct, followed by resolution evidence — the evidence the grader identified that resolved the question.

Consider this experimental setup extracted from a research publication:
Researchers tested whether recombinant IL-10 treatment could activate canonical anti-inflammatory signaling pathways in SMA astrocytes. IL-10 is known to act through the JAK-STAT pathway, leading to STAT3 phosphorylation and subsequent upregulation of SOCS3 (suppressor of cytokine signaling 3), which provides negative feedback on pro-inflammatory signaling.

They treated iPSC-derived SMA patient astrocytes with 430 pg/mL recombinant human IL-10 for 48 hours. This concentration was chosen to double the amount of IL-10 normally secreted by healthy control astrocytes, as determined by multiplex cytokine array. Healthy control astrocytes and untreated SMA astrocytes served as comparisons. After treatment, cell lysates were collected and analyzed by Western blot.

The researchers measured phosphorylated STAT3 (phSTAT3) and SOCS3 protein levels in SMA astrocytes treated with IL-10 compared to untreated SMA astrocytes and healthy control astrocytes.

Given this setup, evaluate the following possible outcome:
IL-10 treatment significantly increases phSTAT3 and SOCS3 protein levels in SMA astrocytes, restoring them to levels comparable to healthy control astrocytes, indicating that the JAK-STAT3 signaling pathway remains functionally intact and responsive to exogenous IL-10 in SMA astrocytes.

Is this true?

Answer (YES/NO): NO